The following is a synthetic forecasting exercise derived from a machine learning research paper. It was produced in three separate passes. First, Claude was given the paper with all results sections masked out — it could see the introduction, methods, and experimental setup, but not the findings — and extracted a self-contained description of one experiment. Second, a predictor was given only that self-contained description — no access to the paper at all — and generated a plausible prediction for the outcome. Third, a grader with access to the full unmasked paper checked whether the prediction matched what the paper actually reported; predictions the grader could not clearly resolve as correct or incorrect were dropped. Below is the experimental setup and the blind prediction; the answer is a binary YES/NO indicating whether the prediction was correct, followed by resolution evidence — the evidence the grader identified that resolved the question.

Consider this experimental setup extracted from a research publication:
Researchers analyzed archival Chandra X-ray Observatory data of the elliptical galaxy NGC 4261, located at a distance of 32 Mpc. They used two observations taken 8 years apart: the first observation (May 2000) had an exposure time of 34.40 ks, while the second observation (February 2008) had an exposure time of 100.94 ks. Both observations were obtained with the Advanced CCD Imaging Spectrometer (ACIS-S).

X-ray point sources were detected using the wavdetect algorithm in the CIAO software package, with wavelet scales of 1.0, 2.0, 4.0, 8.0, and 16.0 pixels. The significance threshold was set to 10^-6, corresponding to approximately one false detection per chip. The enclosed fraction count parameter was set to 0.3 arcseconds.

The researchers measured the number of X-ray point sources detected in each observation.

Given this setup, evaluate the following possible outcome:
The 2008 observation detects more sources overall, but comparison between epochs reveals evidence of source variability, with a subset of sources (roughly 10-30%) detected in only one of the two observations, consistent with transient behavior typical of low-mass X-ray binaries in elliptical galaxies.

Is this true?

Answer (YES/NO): NO